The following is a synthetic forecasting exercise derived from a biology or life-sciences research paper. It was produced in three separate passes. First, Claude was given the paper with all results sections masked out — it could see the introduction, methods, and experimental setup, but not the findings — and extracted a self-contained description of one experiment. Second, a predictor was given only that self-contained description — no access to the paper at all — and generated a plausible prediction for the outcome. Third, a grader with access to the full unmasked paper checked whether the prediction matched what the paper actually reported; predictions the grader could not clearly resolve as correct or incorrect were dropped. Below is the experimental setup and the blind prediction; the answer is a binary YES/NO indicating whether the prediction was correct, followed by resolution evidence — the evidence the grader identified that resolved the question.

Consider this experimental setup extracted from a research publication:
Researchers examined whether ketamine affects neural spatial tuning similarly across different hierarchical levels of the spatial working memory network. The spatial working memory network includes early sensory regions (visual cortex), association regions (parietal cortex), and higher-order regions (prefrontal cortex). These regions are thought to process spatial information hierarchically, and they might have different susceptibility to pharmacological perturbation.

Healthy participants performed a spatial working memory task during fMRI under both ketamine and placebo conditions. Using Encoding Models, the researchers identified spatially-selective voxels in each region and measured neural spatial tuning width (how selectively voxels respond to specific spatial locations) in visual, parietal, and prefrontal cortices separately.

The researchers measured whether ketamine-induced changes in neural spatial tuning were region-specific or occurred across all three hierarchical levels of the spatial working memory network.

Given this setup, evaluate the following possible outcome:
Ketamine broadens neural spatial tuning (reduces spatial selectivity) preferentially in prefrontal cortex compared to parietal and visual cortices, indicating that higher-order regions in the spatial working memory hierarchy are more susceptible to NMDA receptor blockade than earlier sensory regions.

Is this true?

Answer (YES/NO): NO